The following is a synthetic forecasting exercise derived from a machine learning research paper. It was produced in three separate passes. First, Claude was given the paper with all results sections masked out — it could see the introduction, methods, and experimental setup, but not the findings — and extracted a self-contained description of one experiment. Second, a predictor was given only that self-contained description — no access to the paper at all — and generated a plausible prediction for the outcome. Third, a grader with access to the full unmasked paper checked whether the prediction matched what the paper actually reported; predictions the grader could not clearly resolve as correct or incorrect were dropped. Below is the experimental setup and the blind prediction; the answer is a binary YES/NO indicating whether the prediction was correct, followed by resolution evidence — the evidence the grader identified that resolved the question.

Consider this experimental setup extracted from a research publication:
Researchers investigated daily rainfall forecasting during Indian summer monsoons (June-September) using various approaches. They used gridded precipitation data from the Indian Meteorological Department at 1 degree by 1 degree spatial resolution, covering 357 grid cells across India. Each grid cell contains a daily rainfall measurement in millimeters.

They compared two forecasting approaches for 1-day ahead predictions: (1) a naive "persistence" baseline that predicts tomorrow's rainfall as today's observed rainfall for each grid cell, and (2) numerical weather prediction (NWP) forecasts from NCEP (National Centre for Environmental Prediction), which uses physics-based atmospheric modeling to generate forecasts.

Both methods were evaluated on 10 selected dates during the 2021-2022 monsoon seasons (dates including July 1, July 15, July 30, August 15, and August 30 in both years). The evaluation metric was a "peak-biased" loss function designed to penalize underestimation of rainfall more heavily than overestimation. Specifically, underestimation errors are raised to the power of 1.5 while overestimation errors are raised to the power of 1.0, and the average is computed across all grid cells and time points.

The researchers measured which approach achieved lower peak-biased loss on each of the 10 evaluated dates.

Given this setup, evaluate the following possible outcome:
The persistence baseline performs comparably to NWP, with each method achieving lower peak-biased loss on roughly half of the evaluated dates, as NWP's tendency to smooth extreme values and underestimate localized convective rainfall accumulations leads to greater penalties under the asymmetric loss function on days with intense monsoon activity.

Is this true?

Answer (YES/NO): NO